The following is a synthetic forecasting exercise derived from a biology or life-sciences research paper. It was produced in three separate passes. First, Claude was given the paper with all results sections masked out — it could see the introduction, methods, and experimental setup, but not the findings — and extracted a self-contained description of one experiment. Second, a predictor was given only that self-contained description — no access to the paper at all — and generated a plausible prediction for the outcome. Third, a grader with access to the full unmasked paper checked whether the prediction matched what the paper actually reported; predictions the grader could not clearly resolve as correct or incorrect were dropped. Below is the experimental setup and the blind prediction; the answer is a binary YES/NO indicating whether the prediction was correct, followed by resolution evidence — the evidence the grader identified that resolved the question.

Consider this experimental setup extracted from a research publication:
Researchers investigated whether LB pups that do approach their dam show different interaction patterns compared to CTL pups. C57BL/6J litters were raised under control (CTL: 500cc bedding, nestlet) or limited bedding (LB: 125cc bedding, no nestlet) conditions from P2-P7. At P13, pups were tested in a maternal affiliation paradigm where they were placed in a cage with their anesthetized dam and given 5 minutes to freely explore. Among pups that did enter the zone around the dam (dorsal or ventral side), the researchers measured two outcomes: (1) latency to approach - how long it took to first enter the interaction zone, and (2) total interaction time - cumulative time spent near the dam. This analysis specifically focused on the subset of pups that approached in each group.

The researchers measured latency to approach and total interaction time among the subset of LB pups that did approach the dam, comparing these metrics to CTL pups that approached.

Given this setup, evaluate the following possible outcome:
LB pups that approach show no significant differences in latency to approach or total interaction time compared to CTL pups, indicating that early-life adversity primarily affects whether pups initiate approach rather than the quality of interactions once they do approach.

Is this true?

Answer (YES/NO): NO